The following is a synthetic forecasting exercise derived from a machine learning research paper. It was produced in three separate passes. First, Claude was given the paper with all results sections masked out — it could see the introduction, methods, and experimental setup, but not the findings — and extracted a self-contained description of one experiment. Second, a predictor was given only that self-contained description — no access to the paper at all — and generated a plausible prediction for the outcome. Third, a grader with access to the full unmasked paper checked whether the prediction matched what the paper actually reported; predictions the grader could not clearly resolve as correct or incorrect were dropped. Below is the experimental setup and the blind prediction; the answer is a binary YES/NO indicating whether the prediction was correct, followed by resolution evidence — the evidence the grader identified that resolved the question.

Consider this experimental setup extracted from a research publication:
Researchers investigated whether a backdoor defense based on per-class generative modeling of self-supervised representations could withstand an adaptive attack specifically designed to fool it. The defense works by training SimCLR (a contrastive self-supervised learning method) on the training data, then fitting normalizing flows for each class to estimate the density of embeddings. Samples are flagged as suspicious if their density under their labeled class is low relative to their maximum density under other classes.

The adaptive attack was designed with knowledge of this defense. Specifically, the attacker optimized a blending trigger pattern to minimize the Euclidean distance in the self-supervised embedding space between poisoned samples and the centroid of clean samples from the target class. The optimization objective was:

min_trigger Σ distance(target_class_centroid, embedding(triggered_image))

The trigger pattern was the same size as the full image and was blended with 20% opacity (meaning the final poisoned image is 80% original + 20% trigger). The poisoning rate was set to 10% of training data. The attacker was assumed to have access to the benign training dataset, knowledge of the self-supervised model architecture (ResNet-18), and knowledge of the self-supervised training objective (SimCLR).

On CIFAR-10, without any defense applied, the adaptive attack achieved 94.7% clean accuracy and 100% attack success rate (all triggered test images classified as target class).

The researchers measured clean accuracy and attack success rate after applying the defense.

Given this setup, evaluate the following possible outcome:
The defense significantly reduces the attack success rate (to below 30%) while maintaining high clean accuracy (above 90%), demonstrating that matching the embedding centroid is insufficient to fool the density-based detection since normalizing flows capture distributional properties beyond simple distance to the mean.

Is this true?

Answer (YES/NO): YES